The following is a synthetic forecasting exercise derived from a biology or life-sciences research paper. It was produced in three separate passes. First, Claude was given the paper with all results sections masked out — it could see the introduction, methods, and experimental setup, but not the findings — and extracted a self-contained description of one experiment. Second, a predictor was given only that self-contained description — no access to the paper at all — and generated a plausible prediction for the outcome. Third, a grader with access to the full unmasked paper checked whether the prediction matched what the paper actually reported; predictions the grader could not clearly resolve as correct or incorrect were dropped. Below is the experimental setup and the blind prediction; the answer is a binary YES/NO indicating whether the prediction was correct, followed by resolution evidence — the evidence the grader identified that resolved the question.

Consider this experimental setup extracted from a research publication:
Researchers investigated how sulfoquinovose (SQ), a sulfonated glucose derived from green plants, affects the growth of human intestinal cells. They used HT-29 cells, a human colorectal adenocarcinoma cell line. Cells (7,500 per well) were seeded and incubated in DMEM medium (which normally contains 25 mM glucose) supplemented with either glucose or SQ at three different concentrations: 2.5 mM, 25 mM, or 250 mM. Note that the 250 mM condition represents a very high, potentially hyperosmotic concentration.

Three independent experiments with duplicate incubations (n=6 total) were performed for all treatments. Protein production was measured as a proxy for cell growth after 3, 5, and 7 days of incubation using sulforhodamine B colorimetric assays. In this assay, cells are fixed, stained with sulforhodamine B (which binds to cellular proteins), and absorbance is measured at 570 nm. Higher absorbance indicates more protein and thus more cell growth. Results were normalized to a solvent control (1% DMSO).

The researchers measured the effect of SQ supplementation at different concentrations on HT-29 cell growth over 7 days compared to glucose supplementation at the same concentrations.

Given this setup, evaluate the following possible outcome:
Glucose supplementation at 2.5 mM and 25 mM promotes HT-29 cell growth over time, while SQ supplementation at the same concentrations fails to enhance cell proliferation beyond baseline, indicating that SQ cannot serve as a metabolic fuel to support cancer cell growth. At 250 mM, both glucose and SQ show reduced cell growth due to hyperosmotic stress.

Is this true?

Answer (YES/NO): NO